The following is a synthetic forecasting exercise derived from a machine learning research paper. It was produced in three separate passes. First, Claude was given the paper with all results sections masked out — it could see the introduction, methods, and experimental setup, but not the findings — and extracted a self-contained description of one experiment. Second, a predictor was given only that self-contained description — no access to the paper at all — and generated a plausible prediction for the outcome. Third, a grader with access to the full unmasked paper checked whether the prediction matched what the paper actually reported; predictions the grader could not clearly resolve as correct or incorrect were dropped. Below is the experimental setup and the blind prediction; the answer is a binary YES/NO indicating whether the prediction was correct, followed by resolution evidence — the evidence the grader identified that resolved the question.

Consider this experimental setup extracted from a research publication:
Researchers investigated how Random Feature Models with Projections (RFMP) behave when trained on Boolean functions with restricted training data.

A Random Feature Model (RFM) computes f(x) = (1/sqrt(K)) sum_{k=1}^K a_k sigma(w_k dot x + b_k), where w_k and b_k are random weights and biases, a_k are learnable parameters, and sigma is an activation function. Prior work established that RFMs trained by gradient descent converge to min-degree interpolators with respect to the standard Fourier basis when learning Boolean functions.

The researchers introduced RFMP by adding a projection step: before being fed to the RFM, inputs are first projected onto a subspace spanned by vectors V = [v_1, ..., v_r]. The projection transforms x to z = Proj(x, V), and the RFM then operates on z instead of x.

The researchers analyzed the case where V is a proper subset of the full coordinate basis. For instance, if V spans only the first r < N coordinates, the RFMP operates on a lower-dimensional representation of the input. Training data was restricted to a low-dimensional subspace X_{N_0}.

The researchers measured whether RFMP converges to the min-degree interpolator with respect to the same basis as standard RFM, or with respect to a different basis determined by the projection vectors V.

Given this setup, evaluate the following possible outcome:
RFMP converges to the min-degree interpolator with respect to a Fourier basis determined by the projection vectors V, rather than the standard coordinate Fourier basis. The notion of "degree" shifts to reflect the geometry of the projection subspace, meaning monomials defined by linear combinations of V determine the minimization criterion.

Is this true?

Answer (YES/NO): YES